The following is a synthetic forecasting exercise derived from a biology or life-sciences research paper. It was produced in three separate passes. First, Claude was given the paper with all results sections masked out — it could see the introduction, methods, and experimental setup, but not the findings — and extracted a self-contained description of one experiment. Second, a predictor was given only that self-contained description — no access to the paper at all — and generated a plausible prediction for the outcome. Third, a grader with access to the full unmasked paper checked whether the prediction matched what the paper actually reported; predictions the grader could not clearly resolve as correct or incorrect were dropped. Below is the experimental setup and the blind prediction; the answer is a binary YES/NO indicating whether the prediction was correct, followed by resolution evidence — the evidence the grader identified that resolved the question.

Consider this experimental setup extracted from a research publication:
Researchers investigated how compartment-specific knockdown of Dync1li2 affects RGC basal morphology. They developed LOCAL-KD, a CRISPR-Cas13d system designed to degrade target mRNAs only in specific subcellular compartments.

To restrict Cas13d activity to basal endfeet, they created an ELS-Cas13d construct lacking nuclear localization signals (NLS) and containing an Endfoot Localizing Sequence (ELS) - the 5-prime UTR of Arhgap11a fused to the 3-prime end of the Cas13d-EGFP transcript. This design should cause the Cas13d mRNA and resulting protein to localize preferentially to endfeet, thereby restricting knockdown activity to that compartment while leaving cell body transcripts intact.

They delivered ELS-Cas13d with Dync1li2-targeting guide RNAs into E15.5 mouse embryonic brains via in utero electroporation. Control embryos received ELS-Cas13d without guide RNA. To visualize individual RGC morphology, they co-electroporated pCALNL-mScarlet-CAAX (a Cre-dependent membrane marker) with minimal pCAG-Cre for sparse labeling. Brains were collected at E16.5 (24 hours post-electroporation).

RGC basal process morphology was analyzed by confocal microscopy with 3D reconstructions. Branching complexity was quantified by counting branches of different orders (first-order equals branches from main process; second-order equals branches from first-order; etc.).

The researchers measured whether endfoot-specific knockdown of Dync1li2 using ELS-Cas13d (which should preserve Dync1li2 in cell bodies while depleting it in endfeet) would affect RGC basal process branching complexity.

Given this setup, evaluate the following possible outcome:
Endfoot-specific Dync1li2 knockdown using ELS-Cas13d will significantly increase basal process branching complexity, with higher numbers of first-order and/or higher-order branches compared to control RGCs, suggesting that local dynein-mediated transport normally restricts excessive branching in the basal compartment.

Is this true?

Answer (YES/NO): YES